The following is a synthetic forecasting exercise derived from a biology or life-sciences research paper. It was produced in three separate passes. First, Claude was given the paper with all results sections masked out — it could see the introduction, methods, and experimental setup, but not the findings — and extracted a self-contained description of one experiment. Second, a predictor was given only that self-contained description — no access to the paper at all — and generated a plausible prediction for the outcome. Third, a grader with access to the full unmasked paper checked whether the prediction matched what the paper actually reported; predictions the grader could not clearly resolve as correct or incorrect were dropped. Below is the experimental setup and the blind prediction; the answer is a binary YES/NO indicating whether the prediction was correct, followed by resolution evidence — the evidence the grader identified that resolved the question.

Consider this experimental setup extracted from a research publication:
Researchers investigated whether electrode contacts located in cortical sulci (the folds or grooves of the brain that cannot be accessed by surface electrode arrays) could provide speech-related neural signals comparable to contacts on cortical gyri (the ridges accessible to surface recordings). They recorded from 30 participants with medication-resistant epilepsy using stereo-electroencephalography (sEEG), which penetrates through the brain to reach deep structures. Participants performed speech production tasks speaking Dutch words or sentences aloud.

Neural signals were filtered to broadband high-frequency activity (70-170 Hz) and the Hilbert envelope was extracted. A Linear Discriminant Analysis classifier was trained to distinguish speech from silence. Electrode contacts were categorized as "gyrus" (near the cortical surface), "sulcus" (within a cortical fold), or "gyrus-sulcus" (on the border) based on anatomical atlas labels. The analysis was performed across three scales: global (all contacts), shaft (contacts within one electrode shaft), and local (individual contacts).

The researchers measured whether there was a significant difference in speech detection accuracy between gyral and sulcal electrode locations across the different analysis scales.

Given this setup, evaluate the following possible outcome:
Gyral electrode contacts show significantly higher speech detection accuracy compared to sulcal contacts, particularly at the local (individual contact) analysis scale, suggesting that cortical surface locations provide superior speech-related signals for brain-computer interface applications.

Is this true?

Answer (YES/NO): NO